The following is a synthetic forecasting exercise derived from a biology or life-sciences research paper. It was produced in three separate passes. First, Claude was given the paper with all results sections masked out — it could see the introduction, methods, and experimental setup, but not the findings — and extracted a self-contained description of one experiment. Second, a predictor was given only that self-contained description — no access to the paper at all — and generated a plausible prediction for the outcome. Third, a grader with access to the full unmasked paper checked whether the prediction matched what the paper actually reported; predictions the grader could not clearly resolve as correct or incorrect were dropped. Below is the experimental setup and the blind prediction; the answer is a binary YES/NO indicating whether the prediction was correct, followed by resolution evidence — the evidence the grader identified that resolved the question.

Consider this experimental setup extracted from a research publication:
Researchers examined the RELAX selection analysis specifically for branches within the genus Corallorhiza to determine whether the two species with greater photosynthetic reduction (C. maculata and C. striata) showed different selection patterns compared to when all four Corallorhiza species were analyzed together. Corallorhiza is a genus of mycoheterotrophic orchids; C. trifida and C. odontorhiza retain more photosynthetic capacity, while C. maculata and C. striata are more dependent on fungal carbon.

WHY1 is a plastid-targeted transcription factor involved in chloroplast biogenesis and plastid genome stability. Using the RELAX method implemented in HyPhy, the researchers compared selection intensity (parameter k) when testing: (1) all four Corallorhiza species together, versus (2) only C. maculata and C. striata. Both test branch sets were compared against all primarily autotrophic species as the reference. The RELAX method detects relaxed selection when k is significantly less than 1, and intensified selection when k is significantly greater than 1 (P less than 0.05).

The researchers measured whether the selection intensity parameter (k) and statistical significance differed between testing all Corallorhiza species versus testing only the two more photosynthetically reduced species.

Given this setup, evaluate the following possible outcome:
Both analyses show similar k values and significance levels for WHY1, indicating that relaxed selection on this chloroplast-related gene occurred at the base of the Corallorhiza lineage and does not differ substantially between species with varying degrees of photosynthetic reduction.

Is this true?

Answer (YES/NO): NO